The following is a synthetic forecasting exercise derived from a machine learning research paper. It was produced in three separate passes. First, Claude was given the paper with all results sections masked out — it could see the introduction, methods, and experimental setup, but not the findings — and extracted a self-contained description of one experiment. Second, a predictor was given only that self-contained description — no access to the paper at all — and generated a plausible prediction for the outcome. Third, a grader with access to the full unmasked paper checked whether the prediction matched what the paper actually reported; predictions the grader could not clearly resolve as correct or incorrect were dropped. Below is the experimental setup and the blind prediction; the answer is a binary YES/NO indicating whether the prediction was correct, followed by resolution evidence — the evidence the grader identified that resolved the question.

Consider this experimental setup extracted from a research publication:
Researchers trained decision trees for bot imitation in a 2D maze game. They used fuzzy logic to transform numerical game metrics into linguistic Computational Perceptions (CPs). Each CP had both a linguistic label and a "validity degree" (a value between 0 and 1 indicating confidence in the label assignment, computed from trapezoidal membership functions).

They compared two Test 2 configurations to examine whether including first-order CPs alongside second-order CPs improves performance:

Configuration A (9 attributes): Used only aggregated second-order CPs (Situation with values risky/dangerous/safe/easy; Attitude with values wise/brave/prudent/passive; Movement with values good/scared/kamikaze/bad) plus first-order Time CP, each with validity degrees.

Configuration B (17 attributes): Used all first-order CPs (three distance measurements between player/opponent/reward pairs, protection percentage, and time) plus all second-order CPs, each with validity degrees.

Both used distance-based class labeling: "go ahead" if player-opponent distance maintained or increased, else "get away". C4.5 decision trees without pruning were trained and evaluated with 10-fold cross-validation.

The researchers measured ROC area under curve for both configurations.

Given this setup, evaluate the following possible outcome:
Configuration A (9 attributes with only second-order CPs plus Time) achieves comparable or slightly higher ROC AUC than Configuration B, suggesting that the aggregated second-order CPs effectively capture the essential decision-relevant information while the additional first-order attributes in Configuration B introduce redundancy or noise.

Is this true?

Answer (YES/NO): NO